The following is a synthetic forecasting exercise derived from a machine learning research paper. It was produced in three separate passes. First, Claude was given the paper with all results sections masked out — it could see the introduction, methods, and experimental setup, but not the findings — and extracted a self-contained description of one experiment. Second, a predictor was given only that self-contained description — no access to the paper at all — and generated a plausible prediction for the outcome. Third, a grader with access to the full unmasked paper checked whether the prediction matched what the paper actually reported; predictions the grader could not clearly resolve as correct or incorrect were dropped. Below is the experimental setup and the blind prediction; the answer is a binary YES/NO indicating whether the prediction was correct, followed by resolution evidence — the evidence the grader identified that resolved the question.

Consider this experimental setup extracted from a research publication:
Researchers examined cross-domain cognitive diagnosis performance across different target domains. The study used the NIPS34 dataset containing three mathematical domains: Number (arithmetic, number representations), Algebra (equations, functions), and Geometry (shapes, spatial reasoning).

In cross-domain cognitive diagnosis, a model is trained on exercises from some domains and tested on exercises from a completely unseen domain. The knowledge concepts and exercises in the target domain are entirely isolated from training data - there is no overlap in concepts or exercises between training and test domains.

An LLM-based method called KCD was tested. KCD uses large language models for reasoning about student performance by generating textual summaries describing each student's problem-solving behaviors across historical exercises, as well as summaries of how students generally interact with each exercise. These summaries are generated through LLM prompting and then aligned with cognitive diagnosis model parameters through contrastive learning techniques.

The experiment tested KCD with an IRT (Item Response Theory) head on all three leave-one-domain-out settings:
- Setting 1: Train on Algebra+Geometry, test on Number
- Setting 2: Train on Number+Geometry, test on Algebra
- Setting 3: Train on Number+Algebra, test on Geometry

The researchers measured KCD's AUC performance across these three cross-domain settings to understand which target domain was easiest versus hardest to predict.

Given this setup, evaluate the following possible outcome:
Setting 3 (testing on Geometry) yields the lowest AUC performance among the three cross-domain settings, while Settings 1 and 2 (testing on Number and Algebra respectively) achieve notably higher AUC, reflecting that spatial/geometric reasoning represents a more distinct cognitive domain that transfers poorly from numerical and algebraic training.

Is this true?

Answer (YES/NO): YES